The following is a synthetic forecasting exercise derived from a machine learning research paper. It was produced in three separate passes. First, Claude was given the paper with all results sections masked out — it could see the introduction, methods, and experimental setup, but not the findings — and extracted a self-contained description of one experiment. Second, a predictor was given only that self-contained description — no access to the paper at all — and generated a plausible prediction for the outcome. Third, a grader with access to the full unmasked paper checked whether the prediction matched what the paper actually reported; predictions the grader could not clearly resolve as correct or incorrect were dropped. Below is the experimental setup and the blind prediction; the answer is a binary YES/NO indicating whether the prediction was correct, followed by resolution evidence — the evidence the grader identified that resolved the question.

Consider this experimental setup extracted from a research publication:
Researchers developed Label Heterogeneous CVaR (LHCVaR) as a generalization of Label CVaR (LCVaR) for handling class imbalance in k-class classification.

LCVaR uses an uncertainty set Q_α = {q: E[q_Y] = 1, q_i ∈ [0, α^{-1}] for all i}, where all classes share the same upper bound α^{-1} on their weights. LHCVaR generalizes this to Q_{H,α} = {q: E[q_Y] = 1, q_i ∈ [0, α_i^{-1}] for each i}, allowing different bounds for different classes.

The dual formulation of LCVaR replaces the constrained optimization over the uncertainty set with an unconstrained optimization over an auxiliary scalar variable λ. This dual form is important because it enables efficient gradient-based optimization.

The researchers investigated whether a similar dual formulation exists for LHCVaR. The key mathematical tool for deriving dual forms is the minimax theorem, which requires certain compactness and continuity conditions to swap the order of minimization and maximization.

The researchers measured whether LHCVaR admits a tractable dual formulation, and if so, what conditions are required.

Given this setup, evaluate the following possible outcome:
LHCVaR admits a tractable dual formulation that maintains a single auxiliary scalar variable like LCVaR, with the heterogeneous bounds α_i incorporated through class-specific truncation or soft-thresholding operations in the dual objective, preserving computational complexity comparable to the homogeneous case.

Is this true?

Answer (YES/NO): YES